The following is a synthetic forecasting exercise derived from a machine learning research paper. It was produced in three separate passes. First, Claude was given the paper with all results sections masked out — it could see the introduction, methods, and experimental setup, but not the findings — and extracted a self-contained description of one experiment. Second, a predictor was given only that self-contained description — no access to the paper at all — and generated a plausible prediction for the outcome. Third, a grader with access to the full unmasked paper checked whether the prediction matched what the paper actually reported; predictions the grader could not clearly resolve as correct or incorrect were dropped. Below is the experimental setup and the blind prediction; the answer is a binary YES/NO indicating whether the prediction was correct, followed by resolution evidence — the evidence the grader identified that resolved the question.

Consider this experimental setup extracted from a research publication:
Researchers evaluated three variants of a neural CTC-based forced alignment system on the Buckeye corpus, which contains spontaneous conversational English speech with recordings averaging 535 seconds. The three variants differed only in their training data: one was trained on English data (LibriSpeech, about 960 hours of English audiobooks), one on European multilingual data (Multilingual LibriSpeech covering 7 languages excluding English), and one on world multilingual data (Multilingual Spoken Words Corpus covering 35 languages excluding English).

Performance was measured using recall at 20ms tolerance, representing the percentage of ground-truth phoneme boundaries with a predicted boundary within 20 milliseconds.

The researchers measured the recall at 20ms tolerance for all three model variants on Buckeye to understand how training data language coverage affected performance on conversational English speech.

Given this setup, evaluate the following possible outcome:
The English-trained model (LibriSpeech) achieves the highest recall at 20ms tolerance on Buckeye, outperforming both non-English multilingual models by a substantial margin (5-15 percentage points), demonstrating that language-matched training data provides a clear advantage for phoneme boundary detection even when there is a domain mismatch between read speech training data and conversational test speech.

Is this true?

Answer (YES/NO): NO